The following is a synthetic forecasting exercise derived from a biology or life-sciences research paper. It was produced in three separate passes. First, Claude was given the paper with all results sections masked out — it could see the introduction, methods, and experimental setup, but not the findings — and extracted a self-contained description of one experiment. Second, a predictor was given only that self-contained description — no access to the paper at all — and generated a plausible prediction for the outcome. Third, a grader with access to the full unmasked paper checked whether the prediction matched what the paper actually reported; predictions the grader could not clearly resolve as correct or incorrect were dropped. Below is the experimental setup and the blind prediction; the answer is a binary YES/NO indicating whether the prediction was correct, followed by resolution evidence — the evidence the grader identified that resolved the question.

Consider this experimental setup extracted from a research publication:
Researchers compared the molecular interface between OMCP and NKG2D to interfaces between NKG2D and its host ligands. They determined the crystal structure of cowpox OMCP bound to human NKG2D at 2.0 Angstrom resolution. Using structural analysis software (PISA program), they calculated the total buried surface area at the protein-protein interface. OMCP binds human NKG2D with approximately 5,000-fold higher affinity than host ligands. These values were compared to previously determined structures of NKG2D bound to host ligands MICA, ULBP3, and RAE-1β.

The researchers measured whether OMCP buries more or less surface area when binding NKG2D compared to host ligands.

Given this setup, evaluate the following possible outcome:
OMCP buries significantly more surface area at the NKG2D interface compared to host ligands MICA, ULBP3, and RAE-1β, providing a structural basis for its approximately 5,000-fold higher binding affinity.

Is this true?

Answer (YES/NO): YES